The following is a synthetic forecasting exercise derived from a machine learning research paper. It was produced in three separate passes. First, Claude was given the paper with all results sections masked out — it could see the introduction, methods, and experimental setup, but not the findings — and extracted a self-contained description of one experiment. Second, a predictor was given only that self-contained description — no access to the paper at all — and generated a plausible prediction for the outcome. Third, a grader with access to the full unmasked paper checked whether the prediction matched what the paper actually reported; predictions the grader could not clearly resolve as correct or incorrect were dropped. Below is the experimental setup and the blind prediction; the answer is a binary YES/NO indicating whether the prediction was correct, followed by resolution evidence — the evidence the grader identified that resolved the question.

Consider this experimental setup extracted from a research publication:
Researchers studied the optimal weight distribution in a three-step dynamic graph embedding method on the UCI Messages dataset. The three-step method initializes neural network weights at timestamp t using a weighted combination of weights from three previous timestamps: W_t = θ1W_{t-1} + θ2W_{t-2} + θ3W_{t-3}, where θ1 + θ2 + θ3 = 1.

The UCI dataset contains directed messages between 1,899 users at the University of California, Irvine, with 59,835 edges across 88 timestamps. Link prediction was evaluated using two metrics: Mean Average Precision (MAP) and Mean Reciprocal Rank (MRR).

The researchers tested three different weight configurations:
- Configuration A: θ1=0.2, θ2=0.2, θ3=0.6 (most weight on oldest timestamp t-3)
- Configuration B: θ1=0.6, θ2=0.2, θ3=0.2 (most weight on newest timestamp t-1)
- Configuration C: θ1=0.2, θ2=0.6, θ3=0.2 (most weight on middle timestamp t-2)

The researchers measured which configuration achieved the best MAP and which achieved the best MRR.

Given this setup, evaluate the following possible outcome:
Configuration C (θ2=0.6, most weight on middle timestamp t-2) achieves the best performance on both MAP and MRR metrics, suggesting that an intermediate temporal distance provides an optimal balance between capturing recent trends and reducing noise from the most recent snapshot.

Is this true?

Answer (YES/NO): NO